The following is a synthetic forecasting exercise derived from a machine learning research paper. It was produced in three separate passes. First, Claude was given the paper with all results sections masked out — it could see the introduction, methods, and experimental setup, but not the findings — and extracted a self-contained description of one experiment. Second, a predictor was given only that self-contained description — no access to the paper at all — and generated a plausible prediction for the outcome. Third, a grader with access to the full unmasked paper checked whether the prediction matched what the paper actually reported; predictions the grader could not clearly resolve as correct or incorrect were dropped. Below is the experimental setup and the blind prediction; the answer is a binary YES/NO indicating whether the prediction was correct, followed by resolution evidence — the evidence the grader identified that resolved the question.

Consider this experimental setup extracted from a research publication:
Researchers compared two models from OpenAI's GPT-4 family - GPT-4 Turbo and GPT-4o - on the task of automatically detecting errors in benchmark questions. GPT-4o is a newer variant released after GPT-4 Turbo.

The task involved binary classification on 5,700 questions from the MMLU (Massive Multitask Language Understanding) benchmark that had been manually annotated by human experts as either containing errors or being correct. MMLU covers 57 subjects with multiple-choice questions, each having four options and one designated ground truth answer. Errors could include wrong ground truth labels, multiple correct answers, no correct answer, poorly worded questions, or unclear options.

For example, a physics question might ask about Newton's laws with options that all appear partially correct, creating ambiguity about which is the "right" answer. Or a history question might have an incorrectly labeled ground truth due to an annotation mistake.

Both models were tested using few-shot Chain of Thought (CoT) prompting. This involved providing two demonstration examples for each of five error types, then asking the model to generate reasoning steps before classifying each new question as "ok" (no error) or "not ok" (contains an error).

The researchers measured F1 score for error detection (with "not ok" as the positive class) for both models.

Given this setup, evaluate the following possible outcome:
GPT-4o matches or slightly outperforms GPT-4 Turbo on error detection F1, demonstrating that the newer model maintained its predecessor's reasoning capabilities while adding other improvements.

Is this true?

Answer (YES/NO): NO